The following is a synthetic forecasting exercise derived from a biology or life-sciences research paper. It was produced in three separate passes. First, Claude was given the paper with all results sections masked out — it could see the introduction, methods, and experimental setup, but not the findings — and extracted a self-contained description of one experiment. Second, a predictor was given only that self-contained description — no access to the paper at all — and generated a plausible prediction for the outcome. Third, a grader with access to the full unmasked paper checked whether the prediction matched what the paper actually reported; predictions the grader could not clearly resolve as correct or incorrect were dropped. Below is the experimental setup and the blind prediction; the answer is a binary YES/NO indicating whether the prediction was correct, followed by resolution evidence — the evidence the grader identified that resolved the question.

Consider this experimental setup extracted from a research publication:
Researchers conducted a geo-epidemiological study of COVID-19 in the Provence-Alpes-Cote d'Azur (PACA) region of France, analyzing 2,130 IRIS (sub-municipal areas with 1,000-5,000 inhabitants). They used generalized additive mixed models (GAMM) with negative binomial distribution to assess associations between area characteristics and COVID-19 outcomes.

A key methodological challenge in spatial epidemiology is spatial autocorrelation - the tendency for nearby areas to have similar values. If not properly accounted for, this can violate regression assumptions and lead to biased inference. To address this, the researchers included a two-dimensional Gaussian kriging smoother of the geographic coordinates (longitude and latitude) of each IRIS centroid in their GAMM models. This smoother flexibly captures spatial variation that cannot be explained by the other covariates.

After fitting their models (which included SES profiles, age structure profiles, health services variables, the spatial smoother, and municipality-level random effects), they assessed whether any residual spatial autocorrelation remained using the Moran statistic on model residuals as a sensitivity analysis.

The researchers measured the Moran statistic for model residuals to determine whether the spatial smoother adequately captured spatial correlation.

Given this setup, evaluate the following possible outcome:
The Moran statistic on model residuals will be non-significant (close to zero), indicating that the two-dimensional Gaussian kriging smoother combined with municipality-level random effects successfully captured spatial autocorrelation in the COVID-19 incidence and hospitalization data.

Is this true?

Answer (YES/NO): YES